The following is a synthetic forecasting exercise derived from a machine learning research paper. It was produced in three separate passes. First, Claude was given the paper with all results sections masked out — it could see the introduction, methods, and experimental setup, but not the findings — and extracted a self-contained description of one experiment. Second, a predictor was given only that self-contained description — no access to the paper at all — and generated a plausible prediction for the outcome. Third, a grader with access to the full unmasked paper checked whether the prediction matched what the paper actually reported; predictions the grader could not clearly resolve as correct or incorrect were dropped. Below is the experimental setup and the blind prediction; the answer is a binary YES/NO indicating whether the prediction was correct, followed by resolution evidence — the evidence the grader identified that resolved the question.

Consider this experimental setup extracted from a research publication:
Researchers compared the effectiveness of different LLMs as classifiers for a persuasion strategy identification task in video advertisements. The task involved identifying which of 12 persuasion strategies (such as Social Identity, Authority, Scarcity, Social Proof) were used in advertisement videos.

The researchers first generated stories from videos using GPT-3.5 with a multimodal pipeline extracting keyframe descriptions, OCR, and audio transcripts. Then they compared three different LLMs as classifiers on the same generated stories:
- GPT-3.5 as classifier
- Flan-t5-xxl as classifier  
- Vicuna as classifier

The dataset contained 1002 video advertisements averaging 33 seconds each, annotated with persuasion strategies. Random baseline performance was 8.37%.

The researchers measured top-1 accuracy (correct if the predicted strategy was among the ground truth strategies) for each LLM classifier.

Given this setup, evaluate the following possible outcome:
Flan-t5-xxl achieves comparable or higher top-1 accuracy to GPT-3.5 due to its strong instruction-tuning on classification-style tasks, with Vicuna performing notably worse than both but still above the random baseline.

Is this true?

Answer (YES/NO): NO